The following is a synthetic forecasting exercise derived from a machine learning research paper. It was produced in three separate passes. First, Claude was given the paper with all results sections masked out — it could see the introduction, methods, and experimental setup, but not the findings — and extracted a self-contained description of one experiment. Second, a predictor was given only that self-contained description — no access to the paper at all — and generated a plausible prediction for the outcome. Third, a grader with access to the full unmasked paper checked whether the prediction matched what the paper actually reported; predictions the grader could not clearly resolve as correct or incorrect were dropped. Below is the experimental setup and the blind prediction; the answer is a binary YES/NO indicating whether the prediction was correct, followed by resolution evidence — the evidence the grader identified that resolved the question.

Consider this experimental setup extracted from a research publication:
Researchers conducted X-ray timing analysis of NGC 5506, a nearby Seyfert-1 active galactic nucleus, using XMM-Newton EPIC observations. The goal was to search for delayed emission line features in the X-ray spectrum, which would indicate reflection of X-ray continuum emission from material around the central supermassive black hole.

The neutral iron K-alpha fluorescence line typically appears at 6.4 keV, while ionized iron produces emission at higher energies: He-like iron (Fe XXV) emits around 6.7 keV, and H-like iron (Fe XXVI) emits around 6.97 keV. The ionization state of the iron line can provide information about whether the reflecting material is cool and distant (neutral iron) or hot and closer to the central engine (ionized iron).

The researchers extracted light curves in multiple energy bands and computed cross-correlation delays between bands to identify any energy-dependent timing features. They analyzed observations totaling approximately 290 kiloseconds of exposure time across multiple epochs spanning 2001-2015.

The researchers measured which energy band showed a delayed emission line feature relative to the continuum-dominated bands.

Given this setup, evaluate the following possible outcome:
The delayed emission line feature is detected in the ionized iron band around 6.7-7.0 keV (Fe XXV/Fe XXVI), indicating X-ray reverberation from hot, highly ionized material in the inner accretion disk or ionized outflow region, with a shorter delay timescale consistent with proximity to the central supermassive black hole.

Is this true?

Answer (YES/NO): YES